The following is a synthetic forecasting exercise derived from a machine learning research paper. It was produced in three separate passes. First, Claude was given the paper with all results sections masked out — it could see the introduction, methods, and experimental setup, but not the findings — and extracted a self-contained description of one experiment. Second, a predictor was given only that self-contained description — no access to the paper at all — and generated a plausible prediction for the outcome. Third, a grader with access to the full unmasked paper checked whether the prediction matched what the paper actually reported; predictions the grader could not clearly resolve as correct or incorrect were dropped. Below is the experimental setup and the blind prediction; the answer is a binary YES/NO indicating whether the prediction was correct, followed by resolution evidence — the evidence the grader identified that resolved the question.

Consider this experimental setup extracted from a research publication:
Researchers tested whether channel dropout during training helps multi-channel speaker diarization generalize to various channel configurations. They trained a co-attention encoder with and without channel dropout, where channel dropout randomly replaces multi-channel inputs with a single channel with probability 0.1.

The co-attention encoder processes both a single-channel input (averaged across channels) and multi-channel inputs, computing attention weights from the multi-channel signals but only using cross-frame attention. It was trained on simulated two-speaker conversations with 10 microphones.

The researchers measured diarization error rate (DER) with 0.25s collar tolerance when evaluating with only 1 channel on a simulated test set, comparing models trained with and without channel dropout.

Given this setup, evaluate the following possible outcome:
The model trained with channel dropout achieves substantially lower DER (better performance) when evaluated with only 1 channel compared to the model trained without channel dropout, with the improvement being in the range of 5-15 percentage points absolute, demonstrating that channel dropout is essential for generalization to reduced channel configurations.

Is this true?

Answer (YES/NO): NO